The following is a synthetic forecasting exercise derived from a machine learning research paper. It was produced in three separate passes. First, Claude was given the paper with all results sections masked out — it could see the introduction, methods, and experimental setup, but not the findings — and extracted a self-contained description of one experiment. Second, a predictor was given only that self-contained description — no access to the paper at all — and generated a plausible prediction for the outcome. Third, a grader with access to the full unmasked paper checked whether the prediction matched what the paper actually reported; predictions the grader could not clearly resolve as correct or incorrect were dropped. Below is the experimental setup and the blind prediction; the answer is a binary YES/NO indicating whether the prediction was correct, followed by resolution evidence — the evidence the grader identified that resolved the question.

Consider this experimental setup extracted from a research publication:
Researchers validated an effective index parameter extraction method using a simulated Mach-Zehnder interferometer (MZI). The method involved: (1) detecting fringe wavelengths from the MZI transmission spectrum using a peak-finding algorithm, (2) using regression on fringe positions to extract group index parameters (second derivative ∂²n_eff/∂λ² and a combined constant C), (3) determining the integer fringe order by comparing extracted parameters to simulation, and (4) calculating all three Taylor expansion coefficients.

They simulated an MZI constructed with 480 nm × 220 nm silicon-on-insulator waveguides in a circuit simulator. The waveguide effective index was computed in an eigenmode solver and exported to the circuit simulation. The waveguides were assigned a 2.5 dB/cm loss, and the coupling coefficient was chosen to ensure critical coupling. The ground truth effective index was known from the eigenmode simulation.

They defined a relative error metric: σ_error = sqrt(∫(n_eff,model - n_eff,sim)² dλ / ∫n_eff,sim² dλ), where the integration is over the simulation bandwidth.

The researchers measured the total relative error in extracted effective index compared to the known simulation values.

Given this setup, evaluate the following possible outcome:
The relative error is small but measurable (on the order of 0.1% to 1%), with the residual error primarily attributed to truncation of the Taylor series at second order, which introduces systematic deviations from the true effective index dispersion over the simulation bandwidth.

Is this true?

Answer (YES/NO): NO